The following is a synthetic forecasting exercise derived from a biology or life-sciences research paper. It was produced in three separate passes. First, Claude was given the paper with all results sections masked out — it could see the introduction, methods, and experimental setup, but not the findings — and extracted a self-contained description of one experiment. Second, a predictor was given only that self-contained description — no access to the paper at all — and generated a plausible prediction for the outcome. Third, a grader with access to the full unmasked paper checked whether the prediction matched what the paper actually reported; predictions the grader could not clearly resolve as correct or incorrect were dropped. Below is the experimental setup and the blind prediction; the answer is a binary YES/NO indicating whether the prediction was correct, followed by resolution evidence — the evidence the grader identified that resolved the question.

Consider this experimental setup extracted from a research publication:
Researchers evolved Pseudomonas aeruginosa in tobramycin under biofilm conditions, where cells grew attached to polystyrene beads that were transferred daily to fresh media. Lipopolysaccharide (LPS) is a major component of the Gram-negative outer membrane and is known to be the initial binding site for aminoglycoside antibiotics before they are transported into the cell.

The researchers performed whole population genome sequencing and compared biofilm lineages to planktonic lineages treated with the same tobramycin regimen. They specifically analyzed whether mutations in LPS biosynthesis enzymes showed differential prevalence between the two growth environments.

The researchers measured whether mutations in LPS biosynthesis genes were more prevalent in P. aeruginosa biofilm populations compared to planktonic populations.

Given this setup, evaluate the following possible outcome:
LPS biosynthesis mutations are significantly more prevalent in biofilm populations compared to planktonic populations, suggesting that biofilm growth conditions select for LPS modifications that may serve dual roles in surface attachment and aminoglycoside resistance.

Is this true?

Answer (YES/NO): YES